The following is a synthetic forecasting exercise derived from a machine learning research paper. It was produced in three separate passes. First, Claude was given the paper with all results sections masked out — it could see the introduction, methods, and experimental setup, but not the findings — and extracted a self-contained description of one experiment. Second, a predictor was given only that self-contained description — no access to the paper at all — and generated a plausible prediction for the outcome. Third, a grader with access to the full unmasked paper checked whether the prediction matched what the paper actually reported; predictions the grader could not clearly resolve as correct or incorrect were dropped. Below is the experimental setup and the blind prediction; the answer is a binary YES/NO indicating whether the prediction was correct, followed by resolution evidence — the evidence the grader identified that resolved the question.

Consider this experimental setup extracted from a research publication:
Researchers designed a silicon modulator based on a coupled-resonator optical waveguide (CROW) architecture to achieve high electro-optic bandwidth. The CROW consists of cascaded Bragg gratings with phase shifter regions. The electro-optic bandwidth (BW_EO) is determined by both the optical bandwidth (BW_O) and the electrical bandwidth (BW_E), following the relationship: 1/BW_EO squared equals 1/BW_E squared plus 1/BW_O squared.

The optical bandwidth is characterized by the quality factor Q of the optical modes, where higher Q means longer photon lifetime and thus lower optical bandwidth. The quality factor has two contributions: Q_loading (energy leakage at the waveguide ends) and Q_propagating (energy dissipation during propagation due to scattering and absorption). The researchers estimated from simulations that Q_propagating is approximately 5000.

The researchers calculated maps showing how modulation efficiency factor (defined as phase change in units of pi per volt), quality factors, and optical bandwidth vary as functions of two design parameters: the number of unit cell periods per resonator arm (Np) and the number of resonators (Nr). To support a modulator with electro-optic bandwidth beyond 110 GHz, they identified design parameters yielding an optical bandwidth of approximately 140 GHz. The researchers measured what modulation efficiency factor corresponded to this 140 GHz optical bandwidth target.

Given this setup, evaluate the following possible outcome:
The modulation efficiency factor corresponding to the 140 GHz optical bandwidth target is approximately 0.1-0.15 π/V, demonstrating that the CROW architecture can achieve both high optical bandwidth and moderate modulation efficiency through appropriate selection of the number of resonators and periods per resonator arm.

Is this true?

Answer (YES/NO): NO